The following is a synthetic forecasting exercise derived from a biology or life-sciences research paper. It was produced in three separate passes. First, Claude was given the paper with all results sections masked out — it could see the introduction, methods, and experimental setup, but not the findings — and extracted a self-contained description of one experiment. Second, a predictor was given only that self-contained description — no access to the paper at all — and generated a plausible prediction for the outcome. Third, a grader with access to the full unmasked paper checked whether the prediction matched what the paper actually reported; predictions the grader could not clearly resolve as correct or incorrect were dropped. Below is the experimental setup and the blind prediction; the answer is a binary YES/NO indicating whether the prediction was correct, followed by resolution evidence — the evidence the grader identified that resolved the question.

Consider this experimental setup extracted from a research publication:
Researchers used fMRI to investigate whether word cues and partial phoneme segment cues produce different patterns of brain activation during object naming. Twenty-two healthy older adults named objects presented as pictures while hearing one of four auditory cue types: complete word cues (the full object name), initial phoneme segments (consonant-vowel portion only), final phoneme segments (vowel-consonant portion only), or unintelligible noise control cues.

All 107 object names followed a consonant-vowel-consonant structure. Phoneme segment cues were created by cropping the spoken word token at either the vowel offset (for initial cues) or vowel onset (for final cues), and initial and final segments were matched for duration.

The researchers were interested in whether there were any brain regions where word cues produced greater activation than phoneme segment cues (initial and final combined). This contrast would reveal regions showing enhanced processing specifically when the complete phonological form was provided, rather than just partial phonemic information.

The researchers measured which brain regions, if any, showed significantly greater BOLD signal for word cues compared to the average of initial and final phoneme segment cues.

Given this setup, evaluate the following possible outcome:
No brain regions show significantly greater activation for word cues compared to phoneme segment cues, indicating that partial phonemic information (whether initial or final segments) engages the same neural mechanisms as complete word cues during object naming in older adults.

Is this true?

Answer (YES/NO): NO